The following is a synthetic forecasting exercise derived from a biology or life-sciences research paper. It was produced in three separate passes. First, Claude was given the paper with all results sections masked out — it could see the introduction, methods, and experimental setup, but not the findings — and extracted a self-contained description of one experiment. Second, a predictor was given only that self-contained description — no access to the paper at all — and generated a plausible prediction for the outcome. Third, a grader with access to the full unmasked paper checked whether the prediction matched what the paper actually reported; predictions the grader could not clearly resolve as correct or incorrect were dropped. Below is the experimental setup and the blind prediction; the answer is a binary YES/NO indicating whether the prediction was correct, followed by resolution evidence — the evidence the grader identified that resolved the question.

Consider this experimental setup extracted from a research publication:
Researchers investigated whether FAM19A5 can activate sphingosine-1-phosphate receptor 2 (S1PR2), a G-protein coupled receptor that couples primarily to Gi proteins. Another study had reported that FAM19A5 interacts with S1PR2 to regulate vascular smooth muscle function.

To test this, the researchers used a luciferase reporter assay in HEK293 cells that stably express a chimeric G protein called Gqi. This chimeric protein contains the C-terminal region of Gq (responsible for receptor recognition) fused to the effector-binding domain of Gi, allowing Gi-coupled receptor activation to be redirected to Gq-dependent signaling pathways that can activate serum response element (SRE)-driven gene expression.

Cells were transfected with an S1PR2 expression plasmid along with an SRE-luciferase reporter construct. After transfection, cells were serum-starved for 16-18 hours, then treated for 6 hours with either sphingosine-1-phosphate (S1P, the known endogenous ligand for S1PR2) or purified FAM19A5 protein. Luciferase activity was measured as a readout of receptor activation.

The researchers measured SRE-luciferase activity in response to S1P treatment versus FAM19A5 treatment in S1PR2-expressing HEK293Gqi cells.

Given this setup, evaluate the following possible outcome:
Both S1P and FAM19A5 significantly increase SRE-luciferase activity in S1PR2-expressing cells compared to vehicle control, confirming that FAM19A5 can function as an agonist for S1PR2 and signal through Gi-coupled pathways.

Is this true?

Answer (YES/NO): NO